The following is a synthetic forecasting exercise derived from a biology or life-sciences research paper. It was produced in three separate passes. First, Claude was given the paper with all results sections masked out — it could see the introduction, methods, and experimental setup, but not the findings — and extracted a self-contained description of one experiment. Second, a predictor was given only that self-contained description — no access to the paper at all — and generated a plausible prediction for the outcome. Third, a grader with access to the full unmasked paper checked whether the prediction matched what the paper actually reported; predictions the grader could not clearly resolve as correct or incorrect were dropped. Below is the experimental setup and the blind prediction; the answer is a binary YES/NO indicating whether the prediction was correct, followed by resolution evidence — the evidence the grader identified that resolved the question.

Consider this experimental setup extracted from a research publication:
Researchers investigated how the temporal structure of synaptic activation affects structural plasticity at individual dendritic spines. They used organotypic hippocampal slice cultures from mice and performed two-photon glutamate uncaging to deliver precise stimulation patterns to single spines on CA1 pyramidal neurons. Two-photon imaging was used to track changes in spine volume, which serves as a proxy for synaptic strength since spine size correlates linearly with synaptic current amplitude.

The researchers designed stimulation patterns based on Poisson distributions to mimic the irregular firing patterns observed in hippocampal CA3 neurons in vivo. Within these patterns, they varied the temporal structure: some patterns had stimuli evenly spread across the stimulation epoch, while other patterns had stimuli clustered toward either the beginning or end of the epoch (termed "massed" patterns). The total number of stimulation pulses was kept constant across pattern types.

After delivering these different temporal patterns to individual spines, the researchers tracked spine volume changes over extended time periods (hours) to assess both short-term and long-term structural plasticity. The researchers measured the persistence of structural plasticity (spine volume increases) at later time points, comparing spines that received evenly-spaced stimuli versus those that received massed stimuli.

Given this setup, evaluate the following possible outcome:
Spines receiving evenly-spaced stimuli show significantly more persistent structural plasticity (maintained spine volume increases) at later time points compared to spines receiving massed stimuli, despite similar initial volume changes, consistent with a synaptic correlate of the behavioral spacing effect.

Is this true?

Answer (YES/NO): YES